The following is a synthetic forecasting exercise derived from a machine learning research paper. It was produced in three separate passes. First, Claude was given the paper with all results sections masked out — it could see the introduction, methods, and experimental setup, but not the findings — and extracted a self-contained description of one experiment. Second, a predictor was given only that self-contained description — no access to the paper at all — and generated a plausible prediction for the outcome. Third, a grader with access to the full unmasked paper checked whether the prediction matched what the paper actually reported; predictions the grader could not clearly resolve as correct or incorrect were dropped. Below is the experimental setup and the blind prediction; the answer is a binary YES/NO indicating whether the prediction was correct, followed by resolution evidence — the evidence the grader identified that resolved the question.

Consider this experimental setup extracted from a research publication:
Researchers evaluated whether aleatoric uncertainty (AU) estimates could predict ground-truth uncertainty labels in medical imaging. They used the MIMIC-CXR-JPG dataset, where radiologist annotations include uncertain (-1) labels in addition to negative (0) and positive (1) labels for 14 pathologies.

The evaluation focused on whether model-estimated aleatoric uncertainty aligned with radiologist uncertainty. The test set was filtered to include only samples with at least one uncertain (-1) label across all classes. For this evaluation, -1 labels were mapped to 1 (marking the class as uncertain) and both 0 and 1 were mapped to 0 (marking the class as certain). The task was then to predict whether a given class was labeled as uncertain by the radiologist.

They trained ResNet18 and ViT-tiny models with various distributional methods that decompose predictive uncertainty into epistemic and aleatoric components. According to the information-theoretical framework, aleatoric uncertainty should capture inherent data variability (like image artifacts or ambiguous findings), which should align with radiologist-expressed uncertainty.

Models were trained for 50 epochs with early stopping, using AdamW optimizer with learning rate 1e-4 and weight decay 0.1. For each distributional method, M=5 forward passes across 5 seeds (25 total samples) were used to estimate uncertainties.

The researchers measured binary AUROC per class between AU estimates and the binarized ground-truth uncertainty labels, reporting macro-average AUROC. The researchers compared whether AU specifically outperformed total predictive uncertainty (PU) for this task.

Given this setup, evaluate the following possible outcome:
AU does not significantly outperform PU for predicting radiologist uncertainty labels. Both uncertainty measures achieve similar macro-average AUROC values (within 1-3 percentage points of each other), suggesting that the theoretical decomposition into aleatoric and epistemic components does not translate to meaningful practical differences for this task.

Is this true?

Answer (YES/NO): YES